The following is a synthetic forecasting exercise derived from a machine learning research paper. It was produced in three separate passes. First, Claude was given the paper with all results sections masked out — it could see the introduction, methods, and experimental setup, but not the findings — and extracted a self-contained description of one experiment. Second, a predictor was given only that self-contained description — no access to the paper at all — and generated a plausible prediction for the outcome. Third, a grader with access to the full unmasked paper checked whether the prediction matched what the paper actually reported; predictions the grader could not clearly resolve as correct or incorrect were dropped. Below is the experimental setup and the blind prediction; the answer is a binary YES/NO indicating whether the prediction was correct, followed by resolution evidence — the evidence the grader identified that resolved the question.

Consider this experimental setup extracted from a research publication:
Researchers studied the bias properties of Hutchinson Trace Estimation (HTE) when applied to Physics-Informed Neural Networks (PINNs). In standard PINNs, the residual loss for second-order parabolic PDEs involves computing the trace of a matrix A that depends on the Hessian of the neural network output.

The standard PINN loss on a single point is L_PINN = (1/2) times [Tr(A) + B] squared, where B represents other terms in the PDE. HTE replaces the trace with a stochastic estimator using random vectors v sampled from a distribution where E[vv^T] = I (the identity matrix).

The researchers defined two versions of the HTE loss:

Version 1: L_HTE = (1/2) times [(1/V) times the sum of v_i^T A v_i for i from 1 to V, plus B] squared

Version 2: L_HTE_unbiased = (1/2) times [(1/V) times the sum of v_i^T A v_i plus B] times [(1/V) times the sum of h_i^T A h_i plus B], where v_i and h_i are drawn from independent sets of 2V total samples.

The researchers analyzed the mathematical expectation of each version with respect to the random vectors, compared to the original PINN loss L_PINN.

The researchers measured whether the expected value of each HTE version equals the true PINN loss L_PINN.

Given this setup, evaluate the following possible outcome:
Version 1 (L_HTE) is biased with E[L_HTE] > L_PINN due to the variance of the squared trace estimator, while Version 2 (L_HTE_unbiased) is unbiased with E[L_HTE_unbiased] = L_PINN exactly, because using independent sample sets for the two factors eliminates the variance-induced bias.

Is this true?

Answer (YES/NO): YES